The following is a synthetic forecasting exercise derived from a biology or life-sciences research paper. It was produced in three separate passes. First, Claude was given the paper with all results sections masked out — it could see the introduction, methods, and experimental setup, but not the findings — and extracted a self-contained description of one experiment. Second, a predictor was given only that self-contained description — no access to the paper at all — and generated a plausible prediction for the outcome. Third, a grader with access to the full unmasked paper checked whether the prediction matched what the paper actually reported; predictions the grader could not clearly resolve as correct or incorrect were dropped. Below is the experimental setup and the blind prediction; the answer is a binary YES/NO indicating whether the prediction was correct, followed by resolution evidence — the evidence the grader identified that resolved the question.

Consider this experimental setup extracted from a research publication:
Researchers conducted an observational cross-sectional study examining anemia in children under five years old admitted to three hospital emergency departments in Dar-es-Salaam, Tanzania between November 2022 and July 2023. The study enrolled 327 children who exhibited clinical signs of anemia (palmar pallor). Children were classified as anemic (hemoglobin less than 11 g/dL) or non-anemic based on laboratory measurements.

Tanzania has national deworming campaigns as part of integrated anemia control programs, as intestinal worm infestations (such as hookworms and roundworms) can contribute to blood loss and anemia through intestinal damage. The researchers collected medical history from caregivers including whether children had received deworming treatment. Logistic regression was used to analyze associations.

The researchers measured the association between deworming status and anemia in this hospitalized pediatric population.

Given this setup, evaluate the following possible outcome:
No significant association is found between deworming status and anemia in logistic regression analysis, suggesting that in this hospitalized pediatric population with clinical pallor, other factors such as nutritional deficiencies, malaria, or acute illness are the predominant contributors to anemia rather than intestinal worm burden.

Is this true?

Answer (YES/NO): NO